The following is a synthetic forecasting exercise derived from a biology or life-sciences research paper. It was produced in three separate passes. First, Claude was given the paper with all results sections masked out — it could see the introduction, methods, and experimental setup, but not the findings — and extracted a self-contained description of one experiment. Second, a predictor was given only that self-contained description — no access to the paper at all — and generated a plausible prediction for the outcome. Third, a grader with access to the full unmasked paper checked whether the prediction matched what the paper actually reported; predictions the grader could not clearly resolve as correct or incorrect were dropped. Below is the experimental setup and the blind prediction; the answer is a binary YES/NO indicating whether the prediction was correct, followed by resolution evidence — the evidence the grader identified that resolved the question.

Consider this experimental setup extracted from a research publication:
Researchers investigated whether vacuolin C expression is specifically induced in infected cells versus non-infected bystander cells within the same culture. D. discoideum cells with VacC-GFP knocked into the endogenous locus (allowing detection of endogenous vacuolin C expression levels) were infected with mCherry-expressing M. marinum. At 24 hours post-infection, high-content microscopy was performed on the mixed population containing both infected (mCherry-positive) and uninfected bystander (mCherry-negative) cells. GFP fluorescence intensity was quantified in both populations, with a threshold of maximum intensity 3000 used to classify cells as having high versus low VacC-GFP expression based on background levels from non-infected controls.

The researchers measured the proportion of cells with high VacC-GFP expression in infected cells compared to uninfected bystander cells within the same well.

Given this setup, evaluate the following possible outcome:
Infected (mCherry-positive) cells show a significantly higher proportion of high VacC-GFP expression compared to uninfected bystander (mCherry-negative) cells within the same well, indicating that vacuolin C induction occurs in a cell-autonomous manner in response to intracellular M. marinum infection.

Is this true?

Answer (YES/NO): YES